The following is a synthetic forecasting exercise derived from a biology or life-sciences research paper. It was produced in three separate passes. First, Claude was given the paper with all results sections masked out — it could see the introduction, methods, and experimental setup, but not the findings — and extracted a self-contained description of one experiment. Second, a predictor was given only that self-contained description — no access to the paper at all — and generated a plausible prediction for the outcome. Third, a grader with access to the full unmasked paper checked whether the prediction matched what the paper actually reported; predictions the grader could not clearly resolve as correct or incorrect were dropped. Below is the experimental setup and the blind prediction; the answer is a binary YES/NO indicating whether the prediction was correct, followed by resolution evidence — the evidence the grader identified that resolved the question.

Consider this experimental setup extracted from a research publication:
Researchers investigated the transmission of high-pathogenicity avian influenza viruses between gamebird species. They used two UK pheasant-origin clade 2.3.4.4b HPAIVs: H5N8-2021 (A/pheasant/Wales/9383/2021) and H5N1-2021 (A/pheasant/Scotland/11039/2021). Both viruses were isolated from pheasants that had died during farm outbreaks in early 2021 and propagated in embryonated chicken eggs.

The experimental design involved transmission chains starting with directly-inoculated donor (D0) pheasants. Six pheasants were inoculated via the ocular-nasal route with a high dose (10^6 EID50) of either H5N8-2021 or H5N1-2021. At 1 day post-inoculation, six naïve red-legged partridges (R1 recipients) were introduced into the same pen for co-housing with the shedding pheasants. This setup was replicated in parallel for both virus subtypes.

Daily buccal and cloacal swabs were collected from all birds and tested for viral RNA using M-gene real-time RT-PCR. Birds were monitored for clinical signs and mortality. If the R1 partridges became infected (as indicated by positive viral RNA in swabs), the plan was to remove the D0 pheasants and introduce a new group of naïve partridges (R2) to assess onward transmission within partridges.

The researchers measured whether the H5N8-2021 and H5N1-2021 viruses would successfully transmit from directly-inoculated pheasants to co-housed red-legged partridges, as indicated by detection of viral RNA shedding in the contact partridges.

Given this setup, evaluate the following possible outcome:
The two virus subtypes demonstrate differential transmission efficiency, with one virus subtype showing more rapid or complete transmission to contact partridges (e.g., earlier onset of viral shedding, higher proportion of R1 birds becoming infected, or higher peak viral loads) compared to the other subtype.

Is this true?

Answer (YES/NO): YES